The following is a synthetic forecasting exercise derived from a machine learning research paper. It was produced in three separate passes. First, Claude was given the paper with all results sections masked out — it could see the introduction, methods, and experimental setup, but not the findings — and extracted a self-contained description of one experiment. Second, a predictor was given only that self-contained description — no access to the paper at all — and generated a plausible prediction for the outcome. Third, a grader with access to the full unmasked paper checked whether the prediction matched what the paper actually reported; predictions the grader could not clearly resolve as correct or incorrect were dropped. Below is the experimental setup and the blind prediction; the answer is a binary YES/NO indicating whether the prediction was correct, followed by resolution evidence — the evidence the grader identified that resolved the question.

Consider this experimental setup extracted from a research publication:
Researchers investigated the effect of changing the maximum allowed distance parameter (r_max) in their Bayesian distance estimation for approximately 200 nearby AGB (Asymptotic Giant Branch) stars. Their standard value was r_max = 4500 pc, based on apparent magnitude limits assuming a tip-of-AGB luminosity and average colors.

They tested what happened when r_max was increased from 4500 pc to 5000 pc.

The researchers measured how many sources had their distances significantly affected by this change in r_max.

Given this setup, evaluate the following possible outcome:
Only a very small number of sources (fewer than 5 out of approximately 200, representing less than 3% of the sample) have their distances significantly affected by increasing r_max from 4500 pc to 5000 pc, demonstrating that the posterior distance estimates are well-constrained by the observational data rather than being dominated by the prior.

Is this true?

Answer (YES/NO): YES